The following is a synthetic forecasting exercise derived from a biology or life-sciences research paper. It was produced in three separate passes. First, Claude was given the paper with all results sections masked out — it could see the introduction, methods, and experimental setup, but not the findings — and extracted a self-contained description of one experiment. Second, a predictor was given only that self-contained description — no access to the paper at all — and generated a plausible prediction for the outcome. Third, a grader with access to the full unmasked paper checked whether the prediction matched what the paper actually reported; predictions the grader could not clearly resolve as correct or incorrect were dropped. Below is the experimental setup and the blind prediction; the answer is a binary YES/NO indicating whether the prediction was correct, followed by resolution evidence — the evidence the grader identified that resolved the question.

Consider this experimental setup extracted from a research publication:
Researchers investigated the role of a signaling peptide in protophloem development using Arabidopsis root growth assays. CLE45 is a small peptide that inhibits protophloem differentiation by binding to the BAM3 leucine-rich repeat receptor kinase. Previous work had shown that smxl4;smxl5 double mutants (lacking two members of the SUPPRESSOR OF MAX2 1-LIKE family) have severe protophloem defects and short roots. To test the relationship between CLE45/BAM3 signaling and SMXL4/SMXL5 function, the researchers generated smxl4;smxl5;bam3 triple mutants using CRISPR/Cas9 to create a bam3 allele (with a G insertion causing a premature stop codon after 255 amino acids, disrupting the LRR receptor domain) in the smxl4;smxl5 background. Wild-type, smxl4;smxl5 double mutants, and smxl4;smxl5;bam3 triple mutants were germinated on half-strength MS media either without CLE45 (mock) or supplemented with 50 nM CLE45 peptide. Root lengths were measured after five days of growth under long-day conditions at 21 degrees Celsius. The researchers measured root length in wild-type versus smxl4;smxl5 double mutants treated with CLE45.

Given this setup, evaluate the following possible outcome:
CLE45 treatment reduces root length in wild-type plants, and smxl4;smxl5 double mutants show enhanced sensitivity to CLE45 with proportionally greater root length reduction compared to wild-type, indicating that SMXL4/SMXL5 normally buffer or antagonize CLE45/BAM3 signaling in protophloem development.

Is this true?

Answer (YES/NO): NO